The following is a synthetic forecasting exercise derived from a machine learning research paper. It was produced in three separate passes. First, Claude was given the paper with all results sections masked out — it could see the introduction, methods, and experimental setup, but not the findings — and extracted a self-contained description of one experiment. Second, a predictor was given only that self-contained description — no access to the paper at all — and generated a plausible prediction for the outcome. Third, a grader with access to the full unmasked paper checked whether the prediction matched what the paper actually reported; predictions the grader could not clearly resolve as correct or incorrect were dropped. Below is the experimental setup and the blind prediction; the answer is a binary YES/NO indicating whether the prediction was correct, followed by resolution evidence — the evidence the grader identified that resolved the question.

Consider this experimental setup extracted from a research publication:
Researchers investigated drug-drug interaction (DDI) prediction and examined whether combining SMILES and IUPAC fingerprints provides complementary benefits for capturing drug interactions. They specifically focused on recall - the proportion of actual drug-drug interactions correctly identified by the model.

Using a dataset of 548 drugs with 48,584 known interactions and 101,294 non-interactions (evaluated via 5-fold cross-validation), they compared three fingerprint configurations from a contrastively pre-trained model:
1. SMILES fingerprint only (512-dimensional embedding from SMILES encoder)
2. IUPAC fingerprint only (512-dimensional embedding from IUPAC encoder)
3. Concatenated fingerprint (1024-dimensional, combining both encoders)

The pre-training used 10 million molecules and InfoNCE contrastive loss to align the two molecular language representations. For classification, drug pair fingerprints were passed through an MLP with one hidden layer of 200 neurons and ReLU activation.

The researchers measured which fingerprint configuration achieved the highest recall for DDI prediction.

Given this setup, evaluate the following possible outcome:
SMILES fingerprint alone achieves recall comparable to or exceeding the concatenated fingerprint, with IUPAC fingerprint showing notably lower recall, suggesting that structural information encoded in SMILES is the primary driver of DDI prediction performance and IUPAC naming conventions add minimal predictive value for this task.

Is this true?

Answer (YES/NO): NO